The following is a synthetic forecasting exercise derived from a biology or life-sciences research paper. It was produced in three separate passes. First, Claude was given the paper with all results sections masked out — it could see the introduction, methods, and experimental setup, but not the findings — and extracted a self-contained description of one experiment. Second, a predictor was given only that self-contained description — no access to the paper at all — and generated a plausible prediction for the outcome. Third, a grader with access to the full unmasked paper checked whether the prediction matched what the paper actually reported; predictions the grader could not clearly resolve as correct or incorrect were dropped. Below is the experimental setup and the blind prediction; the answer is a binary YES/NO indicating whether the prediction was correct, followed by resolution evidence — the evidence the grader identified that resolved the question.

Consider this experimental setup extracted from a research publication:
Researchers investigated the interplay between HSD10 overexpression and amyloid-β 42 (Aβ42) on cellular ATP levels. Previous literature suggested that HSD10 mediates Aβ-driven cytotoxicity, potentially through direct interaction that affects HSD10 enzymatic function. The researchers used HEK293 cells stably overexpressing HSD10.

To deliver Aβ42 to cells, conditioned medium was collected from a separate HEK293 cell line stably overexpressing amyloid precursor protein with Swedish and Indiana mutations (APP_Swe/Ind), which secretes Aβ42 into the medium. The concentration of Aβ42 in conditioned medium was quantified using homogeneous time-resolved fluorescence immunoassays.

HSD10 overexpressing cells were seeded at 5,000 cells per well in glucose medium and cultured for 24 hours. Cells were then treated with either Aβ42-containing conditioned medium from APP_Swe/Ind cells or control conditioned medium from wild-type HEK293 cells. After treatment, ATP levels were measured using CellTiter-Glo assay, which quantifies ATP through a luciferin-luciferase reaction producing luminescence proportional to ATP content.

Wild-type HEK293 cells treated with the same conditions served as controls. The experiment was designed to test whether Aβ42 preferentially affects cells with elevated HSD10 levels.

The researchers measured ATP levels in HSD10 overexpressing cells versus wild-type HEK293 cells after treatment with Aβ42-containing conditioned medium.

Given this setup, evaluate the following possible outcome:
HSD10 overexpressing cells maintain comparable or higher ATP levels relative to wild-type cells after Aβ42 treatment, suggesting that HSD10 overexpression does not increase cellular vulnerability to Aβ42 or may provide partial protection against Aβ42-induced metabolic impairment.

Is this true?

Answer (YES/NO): NO